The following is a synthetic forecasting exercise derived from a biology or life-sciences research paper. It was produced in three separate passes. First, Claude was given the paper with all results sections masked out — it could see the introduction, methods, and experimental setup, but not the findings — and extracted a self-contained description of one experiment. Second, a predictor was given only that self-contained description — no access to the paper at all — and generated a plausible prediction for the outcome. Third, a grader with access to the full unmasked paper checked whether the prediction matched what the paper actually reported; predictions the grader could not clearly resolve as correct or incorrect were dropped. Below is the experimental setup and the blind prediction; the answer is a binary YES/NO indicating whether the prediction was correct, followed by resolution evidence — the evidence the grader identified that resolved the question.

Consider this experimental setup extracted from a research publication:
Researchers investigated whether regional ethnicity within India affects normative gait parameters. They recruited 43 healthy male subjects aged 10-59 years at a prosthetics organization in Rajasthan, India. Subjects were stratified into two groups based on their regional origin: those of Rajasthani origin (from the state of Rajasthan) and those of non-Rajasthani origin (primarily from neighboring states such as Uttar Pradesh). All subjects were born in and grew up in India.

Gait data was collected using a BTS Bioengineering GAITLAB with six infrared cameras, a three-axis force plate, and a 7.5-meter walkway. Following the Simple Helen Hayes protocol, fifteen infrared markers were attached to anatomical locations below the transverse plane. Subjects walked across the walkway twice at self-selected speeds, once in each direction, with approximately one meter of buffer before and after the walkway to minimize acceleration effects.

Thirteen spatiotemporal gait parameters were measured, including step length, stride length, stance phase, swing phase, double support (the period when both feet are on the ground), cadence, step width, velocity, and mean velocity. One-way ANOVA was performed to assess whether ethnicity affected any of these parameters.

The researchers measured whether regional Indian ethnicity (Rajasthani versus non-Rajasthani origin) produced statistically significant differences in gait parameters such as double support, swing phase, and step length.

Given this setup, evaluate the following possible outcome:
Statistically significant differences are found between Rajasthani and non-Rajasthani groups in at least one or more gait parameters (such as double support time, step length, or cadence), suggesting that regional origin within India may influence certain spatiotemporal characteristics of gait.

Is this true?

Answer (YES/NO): YES